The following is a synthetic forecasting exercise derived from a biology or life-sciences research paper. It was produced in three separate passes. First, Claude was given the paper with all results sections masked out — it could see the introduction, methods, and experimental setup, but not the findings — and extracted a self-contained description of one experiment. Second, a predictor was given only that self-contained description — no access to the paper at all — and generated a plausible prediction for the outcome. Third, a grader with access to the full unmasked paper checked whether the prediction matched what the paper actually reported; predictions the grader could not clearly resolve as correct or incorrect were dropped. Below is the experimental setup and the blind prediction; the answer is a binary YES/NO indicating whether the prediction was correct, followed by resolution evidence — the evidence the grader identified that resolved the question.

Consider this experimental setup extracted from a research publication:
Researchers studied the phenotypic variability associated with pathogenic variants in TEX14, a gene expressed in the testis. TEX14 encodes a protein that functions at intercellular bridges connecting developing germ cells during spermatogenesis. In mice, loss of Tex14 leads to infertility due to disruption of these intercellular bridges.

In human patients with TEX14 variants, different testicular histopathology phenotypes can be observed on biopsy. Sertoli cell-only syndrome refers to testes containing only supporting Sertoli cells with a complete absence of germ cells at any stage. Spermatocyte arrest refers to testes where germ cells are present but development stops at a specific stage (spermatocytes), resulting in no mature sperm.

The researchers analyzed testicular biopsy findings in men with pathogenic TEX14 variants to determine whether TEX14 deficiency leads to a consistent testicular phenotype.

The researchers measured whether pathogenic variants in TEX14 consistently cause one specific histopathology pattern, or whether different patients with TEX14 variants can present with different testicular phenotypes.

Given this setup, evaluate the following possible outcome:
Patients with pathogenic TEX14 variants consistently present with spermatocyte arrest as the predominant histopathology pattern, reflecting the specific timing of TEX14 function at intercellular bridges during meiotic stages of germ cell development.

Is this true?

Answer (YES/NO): NO